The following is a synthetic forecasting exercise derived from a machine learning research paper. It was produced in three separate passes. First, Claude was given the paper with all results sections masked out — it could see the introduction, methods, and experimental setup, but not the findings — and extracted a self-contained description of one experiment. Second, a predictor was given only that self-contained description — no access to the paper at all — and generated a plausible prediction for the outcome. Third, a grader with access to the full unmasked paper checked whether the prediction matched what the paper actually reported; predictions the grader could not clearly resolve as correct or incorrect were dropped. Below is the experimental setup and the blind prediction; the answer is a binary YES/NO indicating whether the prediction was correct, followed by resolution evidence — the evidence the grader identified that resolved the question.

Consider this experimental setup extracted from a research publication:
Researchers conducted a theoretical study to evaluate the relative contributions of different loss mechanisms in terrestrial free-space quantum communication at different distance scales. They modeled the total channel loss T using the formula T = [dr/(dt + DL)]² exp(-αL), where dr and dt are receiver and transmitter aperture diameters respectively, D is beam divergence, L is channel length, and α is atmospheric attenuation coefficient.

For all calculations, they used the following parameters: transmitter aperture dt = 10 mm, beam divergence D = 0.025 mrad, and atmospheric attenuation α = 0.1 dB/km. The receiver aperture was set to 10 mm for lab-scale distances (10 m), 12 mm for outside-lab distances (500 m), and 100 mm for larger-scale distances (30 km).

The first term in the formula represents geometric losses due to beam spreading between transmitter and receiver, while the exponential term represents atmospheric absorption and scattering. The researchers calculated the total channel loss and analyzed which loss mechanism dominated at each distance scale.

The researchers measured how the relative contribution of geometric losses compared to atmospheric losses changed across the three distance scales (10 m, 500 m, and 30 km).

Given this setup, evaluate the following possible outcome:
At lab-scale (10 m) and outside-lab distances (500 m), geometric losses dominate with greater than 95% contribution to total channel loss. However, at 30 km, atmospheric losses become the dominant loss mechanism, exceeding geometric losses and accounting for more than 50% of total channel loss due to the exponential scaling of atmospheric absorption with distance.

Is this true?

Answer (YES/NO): YES